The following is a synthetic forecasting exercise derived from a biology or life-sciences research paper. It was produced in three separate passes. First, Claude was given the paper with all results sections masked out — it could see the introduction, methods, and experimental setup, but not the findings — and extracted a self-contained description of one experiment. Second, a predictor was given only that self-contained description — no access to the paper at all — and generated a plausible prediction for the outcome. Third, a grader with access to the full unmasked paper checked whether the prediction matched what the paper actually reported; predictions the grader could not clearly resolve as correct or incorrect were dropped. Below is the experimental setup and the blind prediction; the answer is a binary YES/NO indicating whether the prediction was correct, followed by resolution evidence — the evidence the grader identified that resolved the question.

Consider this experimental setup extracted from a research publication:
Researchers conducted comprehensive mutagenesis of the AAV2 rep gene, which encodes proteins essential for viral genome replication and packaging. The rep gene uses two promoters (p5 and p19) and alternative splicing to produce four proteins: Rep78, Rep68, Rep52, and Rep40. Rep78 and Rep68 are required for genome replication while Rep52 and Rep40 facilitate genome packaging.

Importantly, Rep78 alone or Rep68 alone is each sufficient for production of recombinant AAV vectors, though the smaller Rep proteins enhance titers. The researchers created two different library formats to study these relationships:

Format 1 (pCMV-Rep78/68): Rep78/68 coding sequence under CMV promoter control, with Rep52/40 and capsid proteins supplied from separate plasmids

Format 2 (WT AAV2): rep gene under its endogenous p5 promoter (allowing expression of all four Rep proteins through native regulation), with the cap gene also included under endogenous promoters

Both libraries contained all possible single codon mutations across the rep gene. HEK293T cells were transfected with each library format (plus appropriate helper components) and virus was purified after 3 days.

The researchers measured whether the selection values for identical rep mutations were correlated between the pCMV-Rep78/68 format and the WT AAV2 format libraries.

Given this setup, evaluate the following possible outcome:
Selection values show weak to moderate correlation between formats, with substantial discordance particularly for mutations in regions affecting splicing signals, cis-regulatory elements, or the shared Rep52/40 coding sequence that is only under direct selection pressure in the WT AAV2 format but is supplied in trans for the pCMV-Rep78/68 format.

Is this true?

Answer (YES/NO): NO